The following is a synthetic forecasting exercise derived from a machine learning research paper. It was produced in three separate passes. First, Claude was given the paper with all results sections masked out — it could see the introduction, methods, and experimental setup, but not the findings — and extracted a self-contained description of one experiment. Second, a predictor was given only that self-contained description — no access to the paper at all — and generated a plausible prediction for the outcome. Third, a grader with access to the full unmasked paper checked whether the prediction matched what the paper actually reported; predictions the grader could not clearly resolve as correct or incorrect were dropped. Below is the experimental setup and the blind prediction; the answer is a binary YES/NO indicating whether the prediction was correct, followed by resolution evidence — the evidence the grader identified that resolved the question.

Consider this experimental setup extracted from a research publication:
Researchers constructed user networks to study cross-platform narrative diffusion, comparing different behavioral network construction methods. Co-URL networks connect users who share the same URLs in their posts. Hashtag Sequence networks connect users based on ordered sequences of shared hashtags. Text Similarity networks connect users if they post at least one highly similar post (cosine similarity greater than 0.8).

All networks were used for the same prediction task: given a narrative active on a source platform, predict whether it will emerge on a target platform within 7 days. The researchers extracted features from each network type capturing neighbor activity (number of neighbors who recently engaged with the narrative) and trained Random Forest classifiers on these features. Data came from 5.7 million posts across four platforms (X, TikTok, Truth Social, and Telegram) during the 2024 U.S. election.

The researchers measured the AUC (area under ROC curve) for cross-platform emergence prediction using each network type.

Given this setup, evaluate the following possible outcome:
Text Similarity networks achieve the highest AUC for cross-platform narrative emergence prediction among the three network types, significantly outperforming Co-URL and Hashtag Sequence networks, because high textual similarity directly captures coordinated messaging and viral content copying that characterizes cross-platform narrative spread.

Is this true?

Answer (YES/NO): YES